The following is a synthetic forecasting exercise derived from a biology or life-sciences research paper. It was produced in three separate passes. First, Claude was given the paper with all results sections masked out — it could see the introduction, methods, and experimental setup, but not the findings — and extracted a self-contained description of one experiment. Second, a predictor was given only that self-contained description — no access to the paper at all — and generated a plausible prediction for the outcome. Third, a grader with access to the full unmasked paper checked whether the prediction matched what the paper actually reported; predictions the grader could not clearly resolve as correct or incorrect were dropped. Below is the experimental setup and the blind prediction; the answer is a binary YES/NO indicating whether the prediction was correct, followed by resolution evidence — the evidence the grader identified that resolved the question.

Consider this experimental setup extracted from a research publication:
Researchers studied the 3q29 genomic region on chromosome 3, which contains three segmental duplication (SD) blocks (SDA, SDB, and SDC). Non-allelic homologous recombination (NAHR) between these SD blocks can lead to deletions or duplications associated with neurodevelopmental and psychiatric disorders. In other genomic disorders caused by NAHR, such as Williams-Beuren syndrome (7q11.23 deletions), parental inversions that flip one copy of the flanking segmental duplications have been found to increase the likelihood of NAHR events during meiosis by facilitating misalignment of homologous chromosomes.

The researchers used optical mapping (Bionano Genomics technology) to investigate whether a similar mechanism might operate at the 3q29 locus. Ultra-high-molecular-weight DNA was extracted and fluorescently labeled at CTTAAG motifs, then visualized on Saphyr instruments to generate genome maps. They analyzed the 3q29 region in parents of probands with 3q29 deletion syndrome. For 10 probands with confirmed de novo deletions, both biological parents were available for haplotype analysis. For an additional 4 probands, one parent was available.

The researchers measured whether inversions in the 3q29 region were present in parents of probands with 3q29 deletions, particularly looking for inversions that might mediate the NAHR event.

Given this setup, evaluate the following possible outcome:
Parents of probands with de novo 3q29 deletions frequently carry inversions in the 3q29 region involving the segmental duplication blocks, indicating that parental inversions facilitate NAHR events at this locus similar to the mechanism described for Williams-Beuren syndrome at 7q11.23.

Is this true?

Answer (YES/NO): NO